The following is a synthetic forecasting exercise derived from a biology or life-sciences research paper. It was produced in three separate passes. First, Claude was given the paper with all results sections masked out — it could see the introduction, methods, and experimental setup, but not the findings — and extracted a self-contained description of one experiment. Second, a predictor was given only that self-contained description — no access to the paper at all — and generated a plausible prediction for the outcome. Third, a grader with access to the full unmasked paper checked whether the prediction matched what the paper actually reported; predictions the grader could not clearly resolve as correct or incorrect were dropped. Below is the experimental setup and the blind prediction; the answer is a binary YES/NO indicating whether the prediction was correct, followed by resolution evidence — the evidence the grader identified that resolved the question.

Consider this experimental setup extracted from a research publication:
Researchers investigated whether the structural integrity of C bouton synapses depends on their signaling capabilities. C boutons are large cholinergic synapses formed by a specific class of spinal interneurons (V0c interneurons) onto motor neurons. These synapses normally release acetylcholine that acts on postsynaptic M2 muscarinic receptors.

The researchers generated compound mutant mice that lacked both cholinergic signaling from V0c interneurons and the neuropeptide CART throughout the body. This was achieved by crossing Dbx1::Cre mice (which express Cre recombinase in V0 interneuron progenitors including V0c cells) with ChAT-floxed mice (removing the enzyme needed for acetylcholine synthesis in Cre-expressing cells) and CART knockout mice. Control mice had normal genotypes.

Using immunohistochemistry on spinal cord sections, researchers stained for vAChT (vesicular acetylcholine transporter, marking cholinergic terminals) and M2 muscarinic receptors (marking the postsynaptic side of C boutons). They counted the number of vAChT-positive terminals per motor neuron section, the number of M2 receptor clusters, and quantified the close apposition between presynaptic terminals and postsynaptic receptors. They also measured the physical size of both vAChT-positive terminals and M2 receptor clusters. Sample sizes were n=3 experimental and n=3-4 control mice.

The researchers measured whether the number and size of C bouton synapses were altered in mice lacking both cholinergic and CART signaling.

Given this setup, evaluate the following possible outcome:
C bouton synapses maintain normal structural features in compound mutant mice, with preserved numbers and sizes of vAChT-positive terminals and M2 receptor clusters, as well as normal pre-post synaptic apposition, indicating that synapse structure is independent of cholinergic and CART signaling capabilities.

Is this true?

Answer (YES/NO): YES